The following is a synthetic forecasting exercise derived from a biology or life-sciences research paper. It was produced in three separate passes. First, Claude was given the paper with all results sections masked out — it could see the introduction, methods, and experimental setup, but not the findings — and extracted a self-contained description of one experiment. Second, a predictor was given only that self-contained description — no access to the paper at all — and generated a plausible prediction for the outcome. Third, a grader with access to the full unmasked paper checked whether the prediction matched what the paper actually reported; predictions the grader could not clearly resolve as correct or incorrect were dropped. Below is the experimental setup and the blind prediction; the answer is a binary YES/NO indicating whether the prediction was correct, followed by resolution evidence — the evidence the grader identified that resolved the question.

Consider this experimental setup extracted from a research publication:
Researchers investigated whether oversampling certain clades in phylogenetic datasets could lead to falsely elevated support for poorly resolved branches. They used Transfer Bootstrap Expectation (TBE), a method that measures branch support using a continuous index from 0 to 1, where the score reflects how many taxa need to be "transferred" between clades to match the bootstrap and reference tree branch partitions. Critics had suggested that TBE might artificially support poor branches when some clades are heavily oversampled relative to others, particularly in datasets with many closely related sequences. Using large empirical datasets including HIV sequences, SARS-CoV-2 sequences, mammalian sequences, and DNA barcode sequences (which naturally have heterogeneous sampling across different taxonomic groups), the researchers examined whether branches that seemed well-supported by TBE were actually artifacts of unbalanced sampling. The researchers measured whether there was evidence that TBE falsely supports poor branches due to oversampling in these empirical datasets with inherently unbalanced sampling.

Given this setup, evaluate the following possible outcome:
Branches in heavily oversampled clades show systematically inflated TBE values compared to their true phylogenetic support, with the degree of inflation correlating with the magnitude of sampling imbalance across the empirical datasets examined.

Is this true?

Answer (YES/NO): NO